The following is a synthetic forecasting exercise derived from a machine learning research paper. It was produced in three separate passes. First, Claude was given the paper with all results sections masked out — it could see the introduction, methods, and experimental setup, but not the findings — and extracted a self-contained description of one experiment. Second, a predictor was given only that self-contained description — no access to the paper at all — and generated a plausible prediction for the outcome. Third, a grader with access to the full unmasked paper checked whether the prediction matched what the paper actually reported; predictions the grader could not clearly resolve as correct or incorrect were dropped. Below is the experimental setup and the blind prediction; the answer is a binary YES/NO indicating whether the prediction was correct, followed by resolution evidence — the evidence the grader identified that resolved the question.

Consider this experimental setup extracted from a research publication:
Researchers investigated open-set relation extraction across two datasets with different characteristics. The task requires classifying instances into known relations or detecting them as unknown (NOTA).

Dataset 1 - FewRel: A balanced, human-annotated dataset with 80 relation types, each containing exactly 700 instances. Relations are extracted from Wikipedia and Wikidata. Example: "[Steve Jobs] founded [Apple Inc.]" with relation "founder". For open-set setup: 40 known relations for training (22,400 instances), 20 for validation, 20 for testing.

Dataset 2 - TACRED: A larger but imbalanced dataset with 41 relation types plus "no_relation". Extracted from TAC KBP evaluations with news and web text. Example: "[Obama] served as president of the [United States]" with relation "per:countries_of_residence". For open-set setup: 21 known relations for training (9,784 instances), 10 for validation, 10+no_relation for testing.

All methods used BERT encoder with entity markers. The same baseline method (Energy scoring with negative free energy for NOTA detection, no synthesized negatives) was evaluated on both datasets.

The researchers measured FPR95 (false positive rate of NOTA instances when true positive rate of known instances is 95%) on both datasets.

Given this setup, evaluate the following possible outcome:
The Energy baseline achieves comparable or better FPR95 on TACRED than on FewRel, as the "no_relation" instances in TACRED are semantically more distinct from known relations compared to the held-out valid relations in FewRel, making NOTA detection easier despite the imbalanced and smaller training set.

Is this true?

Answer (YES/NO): YES